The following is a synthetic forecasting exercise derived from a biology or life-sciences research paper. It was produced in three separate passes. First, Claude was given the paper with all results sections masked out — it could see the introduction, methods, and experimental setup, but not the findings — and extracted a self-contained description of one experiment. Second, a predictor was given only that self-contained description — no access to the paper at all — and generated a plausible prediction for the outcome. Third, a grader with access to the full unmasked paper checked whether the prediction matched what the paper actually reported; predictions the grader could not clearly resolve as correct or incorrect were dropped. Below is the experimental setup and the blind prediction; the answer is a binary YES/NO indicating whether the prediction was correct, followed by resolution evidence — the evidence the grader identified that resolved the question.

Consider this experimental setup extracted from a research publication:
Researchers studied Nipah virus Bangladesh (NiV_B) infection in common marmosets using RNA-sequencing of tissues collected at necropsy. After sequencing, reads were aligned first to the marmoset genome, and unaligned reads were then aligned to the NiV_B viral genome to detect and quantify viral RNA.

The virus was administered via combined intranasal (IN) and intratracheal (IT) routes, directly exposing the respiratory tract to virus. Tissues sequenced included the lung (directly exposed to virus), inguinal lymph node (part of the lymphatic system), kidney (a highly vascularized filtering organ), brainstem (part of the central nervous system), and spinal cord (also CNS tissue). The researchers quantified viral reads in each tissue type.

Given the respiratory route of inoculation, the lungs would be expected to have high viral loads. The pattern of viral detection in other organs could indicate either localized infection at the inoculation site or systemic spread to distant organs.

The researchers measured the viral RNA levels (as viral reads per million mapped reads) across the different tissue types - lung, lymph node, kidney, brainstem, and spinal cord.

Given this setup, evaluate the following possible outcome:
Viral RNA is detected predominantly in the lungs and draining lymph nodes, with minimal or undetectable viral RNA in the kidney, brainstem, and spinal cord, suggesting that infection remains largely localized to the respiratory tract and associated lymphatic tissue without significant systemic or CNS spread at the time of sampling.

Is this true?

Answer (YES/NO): NO